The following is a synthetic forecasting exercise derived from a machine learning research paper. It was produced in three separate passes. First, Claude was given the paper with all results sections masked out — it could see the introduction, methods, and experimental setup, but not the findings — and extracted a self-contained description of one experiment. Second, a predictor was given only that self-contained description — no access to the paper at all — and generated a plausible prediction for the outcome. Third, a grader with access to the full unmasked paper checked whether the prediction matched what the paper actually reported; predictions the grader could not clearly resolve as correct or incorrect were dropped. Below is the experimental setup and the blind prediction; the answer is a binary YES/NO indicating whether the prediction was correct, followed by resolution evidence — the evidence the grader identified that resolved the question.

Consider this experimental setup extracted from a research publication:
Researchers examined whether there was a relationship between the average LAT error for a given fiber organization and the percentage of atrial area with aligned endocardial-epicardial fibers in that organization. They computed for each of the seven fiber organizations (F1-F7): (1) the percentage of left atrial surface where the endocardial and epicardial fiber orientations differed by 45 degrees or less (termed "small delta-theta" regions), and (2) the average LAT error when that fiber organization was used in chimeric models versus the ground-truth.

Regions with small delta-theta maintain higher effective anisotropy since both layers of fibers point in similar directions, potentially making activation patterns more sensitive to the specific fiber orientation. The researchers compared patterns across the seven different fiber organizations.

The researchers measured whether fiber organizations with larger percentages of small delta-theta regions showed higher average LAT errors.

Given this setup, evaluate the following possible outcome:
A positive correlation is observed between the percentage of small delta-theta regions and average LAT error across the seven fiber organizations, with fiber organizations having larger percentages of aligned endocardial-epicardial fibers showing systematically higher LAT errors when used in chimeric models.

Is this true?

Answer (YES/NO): YES